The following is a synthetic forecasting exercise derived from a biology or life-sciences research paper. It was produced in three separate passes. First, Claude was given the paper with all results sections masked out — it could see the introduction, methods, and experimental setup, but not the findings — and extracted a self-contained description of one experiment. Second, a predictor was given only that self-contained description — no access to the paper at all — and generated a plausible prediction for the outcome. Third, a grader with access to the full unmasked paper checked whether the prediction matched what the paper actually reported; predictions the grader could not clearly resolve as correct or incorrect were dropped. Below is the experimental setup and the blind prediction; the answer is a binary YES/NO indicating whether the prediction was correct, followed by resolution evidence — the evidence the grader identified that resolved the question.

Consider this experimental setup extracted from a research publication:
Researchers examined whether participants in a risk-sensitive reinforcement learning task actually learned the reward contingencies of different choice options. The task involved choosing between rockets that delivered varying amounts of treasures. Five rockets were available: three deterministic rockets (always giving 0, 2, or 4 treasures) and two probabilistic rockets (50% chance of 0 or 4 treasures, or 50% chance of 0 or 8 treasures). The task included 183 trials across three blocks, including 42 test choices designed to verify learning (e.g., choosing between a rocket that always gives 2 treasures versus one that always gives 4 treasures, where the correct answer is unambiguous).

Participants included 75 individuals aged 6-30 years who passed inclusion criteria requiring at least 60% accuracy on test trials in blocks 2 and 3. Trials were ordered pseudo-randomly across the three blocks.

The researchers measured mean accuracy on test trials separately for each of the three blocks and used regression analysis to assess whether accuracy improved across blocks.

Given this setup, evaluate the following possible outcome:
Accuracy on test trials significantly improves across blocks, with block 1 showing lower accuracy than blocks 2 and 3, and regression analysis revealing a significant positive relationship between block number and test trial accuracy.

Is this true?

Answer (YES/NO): YES